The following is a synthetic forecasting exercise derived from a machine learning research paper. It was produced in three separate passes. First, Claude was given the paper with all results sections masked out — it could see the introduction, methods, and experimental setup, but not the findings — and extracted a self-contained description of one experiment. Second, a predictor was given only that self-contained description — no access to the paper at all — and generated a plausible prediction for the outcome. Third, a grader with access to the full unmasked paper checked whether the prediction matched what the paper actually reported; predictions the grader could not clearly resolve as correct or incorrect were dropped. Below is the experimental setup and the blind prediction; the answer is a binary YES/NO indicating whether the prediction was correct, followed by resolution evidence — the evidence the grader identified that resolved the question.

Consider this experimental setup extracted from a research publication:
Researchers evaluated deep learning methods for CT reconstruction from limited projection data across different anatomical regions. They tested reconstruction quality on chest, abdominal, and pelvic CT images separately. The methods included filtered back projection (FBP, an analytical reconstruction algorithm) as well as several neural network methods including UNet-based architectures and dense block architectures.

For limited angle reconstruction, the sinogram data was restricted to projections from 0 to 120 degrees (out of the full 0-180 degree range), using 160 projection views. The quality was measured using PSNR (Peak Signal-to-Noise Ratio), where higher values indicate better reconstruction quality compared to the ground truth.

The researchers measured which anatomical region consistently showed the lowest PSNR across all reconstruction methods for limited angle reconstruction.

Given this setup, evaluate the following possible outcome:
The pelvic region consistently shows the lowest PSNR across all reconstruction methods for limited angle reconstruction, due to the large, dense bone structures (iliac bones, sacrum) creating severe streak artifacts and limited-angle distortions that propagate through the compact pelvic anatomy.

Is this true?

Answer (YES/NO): NO